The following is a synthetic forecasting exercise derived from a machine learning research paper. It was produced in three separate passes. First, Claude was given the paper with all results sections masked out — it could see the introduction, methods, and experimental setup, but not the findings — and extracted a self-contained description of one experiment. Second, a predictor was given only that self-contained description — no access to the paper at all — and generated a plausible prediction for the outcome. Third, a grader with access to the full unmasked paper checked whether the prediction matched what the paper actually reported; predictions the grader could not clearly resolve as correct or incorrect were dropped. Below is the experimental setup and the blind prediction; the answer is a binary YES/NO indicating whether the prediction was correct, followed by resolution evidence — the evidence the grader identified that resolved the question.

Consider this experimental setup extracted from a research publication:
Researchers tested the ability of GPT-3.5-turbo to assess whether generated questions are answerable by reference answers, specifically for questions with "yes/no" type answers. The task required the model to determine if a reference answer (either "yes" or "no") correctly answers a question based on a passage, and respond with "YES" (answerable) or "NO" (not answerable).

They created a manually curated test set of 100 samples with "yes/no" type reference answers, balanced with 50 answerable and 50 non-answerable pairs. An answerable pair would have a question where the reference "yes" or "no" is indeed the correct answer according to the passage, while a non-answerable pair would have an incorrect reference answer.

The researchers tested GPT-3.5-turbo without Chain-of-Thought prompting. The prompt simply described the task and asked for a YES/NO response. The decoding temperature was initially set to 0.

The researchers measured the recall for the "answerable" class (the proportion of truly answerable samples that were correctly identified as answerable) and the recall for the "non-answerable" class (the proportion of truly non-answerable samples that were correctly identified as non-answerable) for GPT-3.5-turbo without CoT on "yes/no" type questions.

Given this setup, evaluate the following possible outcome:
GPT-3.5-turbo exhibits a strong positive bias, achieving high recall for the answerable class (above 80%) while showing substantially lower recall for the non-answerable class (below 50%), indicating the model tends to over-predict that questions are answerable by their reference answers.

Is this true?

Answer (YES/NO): NO